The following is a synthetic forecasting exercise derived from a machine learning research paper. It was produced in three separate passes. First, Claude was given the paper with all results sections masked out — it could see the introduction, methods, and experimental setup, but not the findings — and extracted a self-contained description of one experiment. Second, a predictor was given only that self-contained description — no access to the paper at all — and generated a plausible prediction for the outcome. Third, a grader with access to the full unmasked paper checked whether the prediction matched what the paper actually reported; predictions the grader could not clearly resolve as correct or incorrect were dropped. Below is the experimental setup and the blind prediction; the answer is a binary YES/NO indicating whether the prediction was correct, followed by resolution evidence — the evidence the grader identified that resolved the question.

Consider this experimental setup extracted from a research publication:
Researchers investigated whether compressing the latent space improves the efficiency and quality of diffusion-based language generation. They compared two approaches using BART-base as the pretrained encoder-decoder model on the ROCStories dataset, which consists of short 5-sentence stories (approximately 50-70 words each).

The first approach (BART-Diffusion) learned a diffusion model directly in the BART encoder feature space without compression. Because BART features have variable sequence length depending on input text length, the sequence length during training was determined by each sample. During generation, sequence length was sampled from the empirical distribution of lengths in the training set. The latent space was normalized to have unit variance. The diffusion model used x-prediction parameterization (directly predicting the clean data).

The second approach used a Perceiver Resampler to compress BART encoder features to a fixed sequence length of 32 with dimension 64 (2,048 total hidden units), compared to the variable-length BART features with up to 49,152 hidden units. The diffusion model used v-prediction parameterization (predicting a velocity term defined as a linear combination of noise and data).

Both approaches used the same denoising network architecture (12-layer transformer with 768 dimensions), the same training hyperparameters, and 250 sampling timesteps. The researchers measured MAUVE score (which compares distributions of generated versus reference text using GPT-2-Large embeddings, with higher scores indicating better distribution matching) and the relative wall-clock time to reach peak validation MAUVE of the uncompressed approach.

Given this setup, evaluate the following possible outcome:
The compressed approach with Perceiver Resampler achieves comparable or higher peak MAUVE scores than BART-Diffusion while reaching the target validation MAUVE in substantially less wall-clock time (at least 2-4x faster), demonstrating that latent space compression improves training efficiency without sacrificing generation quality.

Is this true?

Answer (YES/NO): YES